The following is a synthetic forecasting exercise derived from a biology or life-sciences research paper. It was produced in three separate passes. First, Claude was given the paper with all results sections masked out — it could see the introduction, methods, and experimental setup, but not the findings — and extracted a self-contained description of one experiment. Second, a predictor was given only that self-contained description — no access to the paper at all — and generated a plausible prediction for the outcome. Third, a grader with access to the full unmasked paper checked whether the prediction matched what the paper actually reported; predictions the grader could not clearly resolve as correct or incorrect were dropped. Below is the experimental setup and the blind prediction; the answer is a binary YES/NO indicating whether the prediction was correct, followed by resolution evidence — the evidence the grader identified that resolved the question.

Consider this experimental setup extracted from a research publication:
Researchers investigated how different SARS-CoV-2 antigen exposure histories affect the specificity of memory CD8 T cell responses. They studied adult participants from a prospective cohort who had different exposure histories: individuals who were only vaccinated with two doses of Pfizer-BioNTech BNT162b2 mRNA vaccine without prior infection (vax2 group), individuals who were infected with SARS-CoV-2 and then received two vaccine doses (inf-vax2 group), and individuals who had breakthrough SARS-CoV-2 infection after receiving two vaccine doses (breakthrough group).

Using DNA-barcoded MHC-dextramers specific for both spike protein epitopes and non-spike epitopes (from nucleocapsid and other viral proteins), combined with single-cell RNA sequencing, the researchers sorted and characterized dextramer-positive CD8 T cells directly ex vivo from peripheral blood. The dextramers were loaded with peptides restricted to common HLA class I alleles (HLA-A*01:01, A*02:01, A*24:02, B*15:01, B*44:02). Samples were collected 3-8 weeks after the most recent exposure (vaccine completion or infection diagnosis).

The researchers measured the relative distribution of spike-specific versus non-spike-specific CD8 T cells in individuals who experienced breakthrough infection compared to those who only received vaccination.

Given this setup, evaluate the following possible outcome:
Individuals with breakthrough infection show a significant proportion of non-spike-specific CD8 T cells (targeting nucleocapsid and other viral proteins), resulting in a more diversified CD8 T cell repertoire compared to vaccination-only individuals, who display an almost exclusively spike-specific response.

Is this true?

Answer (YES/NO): YES